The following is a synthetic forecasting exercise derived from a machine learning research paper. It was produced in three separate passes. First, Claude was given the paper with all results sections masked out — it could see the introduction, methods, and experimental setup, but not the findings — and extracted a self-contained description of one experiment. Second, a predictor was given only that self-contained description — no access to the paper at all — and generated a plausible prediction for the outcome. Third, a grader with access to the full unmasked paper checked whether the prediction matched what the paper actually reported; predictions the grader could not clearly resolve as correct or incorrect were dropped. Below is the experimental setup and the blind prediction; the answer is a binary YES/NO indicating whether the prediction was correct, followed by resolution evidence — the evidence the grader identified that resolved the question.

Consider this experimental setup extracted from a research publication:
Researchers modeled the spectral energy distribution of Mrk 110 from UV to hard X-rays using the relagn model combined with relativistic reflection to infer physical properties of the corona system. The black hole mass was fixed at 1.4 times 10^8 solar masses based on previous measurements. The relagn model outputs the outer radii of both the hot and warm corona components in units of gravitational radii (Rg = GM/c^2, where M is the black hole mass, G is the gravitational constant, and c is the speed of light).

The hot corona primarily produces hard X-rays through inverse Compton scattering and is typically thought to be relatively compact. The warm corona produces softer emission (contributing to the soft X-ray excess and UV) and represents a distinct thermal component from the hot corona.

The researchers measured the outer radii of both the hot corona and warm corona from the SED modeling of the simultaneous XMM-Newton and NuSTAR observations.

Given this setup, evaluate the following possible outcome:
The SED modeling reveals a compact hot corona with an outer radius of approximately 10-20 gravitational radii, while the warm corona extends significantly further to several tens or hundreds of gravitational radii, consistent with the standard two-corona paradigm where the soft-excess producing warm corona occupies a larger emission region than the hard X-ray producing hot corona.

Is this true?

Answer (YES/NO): YES